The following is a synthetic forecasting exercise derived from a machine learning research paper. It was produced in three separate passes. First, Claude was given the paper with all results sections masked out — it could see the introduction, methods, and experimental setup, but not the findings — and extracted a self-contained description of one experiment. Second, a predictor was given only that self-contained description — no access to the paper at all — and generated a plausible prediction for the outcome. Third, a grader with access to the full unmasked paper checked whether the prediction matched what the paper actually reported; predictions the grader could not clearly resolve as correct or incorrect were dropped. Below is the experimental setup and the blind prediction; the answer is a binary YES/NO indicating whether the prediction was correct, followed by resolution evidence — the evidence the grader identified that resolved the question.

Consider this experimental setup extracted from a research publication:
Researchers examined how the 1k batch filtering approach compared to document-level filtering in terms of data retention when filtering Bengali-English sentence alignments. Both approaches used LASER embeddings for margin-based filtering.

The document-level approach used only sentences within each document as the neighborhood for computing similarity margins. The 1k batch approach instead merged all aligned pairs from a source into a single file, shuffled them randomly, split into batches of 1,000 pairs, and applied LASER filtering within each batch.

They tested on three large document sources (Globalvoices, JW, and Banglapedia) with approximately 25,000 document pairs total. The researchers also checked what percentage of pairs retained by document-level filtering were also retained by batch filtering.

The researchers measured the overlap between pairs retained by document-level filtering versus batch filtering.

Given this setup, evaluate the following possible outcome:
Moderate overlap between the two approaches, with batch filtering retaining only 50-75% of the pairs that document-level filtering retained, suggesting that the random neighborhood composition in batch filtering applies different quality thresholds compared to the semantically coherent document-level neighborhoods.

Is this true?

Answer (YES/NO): NO